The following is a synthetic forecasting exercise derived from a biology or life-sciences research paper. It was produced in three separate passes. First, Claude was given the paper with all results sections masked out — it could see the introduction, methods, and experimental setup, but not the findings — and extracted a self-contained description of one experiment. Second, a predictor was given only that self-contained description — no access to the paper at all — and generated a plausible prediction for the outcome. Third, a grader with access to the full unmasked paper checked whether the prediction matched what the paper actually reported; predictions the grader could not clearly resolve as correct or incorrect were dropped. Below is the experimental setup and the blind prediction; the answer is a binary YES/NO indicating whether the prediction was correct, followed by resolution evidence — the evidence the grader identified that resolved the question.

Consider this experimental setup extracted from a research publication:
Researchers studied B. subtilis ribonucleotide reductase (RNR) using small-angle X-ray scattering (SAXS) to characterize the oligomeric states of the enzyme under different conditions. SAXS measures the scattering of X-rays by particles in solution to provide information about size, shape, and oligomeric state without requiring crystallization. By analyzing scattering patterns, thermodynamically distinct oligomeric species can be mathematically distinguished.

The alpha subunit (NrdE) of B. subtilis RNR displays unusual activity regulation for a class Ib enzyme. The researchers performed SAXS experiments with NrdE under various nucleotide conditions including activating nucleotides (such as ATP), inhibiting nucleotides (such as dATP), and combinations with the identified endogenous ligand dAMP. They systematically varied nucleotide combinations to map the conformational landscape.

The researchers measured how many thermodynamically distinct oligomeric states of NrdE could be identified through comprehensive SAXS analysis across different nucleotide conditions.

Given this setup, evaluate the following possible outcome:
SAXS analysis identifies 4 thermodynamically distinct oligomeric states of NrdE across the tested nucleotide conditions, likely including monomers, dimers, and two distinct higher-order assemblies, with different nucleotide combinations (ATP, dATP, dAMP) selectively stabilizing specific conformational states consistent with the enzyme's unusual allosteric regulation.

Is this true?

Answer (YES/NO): NO